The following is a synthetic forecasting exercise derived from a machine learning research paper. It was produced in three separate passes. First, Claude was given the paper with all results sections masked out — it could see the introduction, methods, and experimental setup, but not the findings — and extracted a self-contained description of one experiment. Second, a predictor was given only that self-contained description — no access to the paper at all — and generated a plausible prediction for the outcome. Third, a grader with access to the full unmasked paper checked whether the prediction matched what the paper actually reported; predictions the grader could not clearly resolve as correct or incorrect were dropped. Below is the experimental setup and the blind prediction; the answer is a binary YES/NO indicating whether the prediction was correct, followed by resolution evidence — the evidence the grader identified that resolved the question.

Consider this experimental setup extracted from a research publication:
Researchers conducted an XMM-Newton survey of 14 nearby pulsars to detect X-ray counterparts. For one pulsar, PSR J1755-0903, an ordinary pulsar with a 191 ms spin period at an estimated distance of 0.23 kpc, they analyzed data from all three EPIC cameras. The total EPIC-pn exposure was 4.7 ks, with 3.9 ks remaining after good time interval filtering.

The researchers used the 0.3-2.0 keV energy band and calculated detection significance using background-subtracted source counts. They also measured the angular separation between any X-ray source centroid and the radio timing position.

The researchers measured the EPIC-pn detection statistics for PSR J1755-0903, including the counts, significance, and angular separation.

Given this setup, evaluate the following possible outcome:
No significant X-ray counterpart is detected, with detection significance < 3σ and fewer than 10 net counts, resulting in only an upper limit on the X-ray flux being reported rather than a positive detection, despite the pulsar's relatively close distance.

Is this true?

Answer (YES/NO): YES